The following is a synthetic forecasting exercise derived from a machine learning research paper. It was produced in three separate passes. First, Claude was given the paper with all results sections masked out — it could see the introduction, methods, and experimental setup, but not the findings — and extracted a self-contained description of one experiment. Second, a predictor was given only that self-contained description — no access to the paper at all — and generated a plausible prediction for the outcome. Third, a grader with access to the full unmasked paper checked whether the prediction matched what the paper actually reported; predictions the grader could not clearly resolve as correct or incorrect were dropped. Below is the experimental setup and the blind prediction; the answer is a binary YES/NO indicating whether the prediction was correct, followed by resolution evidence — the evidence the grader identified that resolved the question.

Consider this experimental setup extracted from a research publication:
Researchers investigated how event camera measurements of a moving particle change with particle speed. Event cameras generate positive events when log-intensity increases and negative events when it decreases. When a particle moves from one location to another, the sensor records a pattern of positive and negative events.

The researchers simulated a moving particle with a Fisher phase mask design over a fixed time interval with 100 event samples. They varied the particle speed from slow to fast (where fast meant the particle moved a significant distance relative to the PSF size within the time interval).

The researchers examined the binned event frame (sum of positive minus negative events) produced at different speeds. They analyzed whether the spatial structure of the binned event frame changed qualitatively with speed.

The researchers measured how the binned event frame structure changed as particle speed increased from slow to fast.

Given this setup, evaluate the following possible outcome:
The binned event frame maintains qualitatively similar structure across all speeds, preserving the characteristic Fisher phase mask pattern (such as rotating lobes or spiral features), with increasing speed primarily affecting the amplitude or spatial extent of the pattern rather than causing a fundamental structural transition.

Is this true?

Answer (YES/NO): NO